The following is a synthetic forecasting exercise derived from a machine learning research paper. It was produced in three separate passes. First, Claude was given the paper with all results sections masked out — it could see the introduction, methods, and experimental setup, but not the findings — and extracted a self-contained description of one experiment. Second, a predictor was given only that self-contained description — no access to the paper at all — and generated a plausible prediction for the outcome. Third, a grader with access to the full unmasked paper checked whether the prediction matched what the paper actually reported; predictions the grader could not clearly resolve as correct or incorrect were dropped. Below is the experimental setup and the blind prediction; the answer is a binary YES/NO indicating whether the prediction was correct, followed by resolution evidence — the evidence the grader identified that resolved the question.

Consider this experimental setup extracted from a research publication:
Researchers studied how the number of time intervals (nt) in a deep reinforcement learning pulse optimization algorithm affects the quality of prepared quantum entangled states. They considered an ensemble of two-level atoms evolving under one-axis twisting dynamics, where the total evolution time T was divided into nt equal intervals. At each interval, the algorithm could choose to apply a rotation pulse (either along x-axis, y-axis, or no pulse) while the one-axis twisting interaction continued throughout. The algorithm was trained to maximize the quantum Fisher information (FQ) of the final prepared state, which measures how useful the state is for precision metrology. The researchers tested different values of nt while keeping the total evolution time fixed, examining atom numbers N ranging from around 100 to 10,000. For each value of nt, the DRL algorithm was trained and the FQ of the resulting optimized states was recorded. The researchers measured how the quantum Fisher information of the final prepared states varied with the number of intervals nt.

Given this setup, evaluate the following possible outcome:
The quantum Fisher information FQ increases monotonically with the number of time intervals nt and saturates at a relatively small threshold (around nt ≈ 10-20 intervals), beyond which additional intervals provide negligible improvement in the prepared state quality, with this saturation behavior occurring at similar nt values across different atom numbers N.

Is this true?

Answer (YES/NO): NO